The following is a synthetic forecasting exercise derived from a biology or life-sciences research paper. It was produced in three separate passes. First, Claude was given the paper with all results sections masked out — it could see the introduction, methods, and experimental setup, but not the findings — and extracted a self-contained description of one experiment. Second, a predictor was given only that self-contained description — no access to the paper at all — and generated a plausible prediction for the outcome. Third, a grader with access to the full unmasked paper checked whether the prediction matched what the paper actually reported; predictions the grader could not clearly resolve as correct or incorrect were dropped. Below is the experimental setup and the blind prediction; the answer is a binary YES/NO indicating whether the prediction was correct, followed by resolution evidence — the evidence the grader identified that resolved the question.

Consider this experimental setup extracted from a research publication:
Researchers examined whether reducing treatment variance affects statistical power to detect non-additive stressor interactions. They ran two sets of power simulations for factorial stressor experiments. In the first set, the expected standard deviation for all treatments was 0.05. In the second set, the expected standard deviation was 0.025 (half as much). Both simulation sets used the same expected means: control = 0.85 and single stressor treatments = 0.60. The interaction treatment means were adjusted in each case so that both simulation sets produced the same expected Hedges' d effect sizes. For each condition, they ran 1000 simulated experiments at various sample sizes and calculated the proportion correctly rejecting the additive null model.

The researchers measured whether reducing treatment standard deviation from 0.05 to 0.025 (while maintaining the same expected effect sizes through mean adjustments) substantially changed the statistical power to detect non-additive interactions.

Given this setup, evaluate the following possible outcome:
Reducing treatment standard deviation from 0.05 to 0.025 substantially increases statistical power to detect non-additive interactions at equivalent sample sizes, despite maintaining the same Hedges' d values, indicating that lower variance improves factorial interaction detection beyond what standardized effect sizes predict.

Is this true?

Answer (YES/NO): NO